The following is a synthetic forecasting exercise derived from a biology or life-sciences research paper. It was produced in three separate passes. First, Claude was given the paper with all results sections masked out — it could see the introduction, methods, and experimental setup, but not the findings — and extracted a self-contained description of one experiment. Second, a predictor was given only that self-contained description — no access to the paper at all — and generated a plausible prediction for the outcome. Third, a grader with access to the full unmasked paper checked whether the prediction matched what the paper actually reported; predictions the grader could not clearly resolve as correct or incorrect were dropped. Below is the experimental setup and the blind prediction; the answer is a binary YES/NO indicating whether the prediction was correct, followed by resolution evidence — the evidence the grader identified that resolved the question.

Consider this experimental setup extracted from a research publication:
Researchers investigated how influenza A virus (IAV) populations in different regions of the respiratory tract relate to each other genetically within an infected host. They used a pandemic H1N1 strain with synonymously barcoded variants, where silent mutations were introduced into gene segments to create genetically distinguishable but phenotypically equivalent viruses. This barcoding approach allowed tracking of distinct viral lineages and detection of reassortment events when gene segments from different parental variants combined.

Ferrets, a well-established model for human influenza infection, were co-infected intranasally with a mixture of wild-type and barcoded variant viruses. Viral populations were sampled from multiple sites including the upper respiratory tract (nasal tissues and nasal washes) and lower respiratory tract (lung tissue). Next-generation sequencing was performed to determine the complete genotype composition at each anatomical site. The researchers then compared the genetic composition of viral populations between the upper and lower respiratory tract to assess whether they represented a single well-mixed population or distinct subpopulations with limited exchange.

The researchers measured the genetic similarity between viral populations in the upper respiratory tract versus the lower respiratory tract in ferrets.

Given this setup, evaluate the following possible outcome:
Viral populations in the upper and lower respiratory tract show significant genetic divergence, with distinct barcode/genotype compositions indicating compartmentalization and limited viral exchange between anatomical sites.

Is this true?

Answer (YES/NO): YES